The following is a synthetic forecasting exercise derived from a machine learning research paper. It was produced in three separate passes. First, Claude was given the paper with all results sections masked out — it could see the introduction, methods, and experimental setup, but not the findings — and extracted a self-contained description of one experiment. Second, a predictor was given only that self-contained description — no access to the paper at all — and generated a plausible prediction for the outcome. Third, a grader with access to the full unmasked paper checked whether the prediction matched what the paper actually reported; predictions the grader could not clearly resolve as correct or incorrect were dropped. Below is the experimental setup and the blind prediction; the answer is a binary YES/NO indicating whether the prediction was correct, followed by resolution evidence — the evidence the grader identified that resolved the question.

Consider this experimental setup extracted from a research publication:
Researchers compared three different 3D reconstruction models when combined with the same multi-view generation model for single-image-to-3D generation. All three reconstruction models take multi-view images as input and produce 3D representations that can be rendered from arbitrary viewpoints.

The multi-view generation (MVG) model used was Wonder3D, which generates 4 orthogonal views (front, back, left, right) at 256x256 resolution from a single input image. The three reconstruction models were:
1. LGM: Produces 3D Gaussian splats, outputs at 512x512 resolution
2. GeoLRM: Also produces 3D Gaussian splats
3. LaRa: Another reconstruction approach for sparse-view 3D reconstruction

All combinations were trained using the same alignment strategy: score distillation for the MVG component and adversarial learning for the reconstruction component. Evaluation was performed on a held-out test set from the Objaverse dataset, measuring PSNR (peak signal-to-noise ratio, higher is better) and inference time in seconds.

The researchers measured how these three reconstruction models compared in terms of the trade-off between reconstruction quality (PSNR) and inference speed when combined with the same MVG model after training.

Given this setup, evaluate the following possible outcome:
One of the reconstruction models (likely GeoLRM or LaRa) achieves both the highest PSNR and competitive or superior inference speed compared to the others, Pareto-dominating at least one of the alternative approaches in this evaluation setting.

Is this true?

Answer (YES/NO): NO